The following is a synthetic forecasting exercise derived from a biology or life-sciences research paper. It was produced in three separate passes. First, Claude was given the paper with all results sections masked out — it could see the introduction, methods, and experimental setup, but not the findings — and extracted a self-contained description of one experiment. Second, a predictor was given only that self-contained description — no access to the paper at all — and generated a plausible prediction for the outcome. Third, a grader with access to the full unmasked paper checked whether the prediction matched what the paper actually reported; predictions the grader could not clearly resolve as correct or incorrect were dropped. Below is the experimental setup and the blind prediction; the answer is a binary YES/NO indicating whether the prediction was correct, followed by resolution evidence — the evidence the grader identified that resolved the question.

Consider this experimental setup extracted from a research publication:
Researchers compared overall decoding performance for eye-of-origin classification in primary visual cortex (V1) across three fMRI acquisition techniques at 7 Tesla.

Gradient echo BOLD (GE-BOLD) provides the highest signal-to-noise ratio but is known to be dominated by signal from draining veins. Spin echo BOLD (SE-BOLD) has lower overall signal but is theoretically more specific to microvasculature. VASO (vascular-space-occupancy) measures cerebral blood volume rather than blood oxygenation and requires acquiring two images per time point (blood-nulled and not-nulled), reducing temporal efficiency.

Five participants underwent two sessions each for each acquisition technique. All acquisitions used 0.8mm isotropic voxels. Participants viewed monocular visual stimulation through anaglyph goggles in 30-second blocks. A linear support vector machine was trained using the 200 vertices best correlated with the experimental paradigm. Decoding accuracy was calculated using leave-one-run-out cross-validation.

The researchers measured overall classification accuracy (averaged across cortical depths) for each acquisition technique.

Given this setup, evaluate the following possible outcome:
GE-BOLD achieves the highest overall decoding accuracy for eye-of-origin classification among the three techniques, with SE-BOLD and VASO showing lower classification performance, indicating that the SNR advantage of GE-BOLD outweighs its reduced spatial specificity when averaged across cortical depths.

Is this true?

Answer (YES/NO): YES